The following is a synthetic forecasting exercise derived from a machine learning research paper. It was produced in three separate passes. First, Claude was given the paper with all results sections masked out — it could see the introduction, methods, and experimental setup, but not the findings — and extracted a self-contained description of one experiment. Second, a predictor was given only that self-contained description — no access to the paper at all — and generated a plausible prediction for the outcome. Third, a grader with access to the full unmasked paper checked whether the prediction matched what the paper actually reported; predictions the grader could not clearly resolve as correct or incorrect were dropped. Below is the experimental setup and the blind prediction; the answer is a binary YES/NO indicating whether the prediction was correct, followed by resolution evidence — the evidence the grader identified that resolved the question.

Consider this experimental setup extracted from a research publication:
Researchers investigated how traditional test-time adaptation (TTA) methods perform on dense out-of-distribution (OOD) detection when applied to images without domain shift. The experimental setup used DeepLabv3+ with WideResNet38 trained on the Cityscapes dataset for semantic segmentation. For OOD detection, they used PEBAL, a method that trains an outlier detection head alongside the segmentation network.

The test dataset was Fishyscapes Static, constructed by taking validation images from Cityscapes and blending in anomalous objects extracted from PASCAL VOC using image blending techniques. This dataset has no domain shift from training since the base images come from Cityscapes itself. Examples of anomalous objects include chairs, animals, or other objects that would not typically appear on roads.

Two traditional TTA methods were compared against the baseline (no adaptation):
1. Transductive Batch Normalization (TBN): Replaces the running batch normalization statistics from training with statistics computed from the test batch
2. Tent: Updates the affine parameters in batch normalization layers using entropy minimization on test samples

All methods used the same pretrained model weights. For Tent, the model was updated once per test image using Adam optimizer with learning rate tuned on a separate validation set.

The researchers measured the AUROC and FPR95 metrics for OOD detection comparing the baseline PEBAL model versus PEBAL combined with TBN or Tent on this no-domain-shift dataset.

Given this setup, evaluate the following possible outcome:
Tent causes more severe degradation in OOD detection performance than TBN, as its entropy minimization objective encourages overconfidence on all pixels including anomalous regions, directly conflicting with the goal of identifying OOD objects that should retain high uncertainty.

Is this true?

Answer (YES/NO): YES